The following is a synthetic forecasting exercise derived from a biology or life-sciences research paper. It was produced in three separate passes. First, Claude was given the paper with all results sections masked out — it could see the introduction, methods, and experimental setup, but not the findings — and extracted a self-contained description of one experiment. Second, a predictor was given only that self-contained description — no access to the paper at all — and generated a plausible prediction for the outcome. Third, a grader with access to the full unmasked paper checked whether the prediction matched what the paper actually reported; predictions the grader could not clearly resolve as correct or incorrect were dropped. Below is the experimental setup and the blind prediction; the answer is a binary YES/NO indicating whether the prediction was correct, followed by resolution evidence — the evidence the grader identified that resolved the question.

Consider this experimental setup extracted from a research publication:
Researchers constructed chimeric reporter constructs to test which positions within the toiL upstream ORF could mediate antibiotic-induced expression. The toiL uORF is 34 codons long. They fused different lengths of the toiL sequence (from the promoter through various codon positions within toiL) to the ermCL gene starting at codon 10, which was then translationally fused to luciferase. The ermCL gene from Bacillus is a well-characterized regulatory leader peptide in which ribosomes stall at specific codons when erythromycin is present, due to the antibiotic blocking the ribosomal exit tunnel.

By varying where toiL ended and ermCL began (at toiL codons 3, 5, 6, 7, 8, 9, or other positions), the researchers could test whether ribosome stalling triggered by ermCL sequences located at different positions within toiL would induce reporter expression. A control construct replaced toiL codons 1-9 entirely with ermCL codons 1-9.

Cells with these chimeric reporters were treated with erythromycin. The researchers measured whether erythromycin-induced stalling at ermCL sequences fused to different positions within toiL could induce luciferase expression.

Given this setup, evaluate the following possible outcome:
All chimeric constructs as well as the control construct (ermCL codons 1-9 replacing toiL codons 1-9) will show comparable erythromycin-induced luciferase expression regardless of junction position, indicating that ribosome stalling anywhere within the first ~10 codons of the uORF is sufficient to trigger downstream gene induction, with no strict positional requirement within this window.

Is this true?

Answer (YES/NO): NO